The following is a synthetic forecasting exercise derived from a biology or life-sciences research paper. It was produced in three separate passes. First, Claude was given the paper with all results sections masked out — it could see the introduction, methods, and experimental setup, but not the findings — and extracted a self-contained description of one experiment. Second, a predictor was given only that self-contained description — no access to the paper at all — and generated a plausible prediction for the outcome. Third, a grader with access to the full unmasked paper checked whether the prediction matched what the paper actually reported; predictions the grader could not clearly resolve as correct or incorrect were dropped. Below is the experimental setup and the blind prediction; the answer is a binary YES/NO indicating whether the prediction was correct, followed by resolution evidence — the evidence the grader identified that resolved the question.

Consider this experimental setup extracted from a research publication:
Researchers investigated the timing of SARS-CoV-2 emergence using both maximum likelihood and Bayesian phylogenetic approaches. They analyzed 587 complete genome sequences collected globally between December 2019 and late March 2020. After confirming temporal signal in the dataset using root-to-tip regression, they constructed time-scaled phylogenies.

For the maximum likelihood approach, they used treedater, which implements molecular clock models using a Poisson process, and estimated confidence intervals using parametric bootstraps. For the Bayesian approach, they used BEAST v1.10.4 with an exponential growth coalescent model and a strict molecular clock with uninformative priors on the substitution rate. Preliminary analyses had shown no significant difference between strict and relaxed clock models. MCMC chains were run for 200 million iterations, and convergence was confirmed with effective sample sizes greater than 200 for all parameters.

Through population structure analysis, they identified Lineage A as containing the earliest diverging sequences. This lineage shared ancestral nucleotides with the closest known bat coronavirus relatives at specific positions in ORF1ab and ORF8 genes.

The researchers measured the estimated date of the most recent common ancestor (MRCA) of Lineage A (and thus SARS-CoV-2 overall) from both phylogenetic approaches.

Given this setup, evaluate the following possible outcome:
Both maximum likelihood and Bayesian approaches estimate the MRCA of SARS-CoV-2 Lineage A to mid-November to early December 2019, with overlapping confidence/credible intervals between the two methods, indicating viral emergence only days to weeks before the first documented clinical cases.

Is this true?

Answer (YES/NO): YES